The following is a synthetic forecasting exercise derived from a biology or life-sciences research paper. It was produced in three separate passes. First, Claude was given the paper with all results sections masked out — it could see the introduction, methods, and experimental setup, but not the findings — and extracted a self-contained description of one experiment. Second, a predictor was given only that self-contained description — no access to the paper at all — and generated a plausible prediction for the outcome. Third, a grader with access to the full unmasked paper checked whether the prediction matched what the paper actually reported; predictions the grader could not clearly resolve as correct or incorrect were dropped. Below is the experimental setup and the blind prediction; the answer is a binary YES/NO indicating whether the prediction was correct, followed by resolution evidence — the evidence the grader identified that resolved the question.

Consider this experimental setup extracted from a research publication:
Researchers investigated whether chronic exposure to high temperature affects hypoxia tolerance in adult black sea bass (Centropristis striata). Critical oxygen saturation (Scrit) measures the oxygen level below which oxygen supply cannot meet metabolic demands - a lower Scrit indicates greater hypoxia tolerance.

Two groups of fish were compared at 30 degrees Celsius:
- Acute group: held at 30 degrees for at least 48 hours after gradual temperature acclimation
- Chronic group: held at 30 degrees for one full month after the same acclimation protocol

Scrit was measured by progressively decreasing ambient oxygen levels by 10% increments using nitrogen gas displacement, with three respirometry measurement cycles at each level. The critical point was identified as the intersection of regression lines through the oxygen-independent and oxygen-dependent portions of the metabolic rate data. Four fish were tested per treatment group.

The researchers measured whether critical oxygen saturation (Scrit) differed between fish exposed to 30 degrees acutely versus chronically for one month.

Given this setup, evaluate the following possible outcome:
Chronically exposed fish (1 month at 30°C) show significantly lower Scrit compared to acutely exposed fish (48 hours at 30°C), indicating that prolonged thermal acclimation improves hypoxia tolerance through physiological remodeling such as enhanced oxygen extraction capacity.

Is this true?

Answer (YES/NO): NO